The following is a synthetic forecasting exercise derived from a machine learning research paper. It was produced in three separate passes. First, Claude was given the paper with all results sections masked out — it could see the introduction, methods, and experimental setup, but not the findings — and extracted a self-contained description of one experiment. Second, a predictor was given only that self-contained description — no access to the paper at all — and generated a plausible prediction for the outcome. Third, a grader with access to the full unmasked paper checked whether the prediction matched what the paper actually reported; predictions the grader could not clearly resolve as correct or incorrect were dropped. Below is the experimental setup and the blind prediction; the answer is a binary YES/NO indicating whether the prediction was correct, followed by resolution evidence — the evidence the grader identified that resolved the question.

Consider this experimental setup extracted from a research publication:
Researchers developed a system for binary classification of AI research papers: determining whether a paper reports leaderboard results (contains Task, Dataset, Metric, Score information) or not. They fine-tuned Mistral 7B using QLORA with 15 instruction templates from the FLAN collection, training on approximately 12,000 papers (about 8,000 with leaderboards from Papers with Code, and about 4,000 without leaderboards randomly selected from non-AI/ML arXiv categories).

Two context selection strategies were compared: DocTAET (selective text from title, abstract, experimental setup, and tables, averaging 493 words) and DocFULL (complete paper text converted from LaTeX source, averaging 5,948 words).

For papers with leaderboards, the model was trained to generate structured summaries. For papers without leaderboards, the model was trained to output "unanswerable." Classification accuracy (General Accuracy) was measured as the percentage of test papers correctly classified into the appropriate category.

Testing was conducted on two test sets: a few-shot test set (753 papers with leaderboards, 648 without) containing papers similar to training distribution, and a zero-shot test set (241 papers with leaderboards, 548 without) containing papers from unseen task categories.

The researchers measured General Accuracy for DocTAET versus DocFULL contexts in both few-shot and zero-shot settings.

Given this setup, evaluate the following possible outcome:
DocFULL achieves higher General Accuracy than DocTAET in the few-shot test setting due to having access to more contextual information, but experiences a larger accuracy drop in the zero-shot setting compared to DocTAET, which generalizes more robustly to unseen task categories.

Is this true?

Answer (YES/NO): NO